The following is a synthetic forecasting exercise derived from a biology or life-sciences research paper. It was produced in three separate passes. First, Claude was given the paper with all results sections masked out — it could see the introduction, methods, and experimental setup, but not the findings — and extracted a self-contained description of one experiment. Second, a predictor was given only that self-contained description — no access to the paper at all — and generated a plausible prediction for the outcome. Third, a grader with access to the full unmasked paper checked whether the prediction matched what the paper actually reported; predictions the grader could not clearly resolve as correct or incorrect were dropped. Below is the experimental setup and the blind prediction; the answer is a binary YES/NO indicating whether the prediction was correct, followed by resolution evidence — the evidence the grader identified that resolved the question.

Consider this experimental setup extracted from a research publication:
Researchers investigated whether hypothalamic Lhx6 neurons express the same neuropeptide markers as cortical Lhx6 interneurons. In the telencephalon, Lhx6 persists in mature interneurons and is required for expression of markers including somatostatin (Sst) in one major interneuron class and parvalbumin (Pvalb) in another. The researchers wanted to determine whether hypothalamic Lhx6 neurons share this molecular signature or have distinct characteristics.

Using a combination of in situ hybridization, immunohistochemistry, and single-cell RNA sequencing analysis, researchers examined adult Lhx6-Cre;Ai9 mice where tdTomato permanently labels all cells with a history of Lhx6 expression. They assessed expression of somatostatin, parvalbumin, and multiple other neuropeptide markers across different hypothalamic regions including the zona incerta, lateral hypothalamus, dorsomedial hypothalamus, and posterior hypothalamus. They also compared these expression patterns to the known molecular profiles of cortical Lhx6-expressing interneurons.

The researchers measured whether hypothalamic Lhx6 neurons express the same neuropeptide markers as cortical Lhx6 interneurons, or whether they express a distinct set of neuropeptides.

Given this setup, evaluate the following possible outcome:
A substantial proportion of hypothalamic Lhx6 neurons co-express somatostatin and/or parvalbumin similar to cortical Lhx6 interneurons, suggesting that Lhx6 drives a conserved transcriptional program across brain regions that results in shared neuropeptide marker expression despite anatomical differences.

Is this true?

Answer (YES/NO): NO